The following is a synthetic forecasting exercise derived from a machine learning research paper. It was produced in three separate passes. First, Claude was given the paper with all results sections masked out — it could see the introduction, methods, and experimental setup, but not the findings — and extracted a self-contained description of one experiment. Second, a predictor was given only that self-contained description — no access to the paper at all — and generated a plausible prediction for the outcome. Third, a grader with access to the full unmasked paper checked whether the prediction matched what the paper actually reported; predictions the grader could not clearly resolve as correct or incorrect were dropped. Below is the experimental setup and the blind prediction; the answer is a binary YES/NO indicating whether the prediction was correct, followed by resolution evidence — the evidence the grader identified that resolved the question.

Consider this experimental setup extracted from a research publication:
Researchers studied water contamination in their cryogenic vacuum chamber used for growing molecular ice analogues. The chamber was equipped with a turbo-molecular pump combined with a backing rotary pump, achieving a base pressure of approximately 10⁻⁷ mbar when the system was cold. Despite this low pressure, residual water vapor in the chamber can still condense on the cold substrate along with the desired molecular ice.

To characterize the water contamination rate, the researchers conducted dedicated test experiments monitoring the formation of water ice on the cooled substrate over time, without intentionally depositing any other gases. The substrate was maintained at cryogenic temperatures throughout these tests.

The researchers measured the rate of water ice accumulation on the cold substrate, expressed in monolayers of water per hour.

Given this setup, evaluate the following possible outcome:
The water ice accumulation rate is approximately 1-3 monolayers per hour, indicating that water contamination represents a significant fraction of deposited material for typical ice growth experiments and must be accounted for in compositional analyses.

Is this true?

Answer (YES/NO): NO